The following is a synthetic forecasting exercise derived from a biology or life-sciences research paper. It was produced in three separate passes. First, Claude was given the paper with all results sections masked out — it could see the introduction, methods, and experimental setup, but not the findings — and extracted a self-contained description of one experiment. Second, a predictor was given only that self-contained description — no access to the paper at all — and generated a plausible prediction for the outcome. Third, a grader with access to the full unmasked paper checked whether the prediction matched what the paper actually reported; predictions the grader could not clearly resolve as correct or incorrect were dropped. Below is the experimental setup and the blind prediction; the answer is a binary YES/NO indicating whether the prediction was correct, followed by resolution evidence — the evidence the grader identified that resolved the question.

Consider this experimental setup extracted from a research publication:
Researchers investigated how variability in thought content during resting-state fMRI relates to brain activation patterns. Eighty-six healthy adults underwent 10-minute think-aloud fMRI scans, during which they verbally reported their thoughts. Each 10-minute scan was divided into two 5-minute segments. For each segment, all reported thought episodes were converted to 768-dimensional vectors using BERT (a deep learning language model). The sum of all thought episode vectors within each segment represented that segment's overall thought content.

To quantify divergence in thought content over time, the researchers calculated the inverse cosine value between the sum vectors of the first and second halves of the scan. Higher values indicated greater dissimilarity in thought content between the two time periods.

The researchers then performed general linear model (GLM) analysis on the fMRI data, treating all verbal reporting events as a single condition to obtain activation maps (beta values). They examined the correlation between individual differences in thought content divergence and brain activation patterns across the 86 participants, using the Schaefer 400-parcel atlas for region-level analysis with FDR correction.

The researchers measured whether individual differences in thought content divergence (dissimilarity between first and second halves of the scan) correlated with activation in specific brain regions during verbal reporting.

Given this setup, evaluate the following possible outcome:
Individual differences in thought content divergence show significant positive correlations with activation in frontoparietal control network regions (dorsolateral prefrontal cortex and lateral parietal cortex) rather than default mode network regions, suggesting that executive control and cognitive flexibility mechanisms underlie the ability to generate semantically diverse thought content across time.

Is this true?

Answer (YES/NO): NO